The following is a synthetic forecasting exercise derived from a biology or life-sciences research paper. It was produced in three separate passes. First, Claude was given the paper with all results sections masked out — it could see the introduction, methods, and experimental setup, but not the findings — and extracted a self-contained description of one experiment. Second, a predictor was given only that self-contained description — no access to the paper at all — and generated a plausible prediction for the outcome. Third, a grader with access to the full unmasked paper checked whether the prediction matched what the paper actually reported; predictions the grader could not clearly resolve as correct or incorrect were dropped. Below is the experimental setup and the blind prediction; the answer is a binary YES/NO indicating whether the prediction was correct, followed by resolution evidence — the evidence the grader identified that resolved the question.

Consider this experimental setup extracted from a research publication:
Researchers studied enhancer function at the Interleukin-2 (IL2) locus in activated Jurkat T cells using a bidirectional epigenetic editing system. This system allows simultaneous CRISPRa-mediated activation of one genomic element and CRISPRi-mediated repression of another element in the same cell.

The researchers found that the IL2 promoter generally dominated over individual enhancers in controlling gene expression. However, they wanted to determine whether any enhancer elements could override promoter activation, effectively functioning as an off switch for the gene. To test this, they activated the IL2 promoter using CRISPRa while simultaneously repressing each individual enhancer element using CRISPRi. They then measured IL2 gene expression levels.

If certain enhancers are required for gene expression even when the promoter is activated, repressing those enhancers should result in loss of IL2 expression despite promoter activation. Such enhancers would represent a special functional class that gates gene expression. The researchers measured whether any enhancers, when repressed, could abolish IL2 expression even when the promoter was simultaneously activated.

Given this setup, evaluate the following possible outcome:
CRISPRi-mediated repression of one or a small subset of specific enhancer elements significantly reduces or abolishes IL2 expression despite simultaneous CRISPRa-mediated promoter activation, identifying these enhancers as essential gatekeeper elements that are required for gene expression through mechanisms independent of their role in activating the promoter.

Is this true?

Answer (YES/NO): YES